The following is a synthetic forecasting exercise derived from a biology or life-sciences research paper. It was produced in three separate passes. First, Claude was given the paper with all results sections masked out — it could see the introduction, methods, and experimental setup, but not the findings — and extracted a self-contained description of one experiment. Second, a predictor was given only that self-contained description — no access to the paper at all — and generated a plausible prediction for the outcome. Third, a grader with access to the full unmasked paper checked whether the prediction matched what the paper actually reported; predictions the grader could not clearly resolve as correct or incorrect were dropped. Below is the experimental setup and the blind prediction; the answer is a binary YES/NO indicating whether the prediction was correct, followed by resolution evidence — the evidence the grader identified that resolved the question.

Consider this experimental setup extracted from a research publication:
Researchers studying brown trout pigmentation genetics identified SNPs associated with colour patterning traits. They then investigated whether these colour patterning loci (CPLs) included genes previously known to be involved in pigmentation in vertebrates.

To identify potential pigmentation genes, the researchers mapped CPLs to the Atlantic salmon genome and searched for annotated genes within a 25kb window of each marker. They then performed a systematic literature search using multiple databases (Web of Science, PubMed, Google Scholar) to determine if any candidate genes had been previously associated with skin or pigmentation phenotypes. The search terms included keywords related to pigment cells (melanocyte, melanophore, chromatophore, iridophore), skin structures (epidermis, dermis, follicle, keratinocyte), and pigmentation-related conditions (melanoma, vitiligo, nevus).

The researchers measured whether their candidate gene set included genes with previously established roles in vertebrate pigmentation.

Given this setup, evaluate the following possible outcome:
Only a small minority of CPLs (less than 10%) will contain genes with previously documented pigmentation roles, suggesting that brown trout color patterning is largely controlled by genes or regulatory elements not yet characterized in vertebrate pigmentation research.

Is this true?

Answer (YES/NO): NO